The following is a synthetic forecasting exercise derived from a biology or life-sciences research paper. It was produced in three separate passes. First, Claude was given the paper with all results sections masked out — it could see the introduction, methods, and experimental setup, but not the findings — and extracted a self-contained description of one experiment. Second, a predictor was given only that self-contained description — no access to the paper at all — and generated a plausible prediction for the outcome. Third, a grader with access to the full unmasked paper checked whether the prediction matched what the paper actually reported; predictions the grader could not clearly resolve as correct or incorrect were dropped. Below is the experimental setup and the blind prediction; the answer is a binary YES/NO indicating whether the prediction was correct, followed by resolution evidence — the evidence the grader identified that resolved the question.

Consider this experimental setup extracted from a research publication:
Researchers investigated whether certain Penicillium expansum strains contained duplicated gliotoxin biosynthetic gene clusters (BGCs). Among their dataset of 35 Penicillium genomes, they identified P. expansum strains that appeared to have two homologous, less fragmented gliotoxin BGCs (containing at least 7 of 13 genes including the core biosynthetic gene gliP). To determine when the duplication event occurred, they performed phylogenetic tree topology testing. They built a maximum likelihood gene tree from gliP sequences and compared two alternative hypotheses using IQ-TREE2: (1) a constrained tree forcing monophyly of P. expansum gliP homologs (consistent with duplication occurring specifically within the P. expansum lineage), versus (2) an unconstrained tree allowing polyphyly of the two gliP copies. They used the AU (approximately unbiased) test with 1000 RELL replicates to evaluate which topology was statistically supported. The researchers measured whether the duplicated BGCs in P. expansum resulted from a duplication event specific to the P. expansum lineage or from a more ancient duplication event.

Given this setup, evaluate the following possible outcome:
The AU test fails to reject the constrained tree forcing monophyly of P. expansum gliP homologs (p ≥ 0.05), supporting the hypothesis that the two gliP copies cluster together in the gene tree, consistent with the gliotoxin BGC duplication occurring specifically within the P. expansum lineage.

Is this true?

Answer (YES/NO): NO